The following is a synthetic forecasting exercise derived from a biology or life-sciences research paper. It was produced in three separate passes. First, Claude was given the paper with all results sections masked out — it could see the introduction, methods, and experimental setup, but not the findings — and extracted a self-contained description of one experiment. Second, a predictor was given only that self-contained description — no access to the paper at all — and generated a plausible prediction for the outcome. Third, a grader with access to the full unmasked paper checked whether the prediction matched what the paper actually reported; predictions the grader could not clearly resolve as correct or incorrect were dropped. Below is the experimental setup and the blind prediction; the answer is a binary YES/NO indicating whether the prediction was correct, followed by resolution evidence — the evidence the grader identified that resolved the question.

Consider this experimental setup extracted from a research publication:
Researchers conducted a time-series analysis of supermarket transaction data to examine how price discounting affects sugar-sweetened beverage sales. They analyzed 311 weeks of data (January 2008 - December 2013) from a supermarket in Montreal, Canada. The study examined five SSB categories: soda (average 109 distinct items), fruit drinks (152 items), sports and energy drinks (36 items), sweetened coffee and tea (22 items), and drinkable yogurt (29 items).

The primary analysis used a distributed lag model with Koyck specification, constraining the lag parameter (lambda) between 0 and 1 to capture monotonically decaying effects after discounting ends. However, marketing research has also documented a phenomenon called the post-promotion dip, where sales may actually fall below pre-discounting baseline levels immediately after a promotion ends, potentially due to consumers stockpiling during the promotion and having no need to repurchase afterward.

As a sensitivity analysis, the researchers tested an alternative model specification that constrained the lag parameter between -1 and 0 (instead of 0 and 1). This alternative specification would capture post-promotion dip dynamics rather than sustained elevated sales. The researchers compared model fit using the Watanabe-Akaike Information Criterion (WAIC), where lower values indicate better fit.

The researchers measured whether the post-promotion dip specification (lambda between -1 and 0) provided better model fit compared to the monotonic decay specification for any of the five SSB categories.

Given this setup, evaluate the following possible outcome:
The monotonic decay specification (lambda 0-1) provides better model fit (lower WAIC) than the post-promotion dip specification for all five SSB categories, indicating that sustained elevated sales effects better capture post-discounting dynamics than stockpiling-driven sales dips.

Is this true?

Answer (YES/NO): YES